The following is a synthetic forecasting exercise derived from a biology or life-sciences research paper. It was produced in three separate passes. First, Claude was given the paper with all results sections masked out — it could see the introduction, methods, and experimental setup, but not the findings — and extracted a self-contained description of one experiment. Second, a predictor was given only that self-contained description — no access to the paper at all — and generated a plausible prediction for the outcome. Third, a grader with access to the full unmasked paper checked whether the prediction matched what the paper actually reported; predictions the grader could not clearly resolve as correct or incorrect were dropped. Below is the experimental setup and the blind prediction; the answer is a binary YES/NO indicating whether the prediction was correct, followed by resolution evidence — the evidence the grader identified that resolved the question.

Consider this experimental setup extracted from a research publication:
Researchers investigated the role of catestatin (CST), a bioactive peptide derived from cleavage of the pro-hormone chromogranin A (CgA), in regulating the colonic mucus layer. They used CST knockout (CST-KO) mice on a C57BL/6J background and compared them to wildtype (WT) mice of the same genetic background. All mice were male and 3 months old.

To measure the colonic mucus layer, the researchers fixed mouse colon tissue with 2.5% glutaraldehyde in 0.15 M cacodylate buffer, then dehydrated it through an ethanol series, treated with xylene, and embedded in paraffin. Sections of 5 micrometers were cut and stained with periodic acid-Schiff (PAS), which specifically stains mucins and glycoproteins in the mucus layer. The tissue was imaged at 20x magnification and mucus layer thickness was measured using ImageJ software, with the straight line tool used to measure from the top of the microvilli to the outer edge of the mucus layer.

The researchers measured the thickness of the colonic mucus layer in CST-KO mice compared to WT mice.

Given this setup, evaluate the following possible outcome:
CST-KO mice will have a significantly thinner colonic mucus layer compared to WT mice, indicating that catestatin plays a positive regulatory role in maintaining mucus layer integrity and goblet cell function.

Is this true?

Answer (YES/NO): NO